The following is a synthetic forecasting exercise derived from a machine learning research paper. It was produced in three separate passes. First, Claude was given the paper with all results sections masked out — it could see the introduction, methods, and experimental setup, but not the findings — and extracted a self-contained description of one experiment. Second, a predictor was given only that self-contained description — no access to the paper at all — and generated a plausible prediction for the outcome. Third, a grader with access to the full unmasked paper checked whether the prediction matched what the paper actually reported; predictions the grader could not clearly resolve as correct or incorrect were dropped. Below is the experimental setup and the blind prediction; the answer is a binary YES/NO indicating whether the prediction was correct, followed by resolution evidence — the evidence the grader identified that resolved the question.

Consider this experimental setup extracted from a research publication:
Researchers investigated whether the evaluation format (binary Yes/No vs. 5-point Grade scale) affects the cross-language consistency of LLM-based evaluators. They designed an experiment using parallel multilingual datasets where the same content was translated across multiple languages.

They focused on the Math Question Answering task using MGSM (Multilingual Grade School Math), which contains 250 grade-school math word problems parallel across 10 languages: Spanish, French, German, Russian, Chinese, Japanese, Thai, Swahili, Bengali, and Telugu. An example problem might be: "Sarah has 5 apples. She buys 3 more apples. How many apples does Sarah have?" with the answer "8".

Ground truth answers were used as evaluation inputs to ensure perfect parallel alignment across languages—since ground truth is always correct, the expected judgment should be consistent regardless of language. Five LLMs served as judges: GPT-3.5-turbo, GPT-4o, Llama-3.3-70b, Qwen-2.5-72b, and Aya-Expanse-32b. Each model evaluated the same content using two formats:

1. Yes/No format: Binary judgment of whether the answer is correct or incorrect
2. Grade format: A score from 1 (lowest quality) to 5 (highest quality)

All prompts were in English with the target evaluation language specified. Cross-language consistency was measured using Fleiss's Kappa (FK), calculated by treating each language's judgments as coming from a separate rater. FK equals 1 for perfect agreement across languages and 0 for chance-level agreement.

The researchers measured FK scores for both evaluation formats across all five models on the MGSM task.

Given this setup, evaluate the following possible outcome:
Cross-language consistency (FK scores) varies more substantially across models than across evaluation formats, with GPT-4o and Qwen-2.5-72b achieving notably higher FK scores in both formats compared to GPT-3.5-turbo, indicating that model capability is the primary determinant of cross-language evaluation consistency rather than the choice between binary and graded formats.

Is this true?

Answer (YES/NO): NO